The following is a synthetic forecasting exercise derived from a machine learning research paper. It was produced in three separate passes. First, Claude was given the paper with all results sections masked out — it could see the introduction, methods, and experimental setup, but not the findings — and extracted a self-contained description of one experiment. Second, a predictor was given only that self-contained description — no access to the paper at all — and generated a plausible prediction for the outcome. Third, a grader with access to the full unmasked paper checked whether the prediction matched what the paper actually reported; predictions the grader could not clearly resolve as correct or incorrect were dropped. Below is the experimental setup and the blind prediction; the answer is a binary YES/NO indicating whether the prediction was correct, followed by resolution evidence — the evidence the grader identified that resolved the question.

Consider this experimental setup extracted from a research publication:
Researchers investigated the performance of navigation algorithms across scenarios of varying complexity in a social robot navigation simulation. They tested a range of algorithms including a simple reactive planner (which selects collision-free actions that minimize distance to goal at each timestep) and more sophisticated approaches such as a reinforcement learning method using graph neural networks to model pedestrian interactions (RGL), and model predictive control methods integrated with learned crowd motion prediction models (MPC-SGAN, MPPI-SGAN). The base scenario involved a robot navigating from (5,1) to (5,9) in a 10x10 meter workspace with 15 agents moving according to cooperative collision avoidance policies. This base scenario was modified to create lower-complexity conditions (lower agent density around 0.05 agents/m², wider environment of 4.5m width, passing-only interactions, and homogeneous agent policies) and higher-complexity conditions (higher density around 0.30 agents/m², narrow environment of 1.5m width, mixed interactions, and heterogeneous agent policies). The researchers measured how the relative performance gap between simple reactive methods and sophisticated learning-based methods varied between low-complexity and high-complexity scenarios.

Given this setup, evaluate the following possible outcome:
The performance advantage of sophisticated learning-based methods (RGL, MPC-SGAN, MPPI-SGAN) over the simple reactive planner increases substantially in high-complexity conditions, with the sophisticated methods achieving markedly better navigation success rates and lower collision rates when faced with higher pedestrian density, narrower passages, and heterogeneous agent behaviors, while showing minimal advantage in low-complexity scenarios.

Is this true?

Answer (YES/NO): NO